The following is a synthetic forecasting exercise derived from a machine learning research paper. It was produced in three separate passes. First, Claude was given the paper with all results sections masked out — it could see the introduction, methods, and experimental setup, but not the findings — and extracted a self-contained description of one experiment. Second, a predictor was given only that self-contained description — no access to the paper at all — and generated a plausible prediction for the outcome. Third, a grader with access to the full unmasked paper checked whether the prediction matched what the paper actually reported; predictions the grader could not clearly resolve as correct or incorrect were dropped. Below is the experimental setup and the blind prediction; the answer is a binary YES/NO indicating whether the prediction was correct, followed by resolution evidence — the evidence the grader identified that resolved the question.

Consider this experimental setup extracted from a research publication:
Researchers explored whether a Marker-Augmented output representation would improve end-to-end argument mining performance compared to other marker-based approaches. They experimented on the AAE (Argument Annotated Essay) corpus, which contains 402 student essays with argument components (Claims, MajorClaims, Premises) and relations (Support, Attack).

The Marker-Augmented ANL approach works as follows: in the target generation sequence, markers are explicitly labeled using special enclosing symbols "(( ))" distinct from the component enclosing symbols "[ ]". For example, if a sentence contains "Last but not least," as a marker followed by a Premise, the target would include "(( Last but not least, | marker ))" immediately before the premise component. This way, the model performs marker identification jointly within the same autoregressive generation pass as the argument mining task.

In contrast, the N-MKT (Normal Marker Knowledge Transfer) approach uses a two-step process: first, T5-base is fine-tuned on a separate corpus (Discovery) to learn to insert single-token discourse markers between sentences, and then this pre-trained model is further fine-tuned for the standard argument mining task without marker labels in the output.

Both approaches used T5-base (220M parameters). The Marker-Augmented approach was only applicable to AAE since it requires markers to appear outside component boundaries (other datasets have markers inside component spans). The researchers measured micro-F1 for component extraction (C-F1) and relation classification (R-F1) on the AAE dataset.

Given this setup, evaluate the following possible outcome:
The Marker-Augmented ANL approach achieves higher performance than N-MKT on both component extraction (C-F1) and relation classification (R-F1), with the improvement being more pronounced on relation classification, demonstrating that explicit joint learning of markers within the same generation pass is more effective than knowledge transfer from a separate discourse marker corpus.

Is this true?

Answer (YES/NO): YES